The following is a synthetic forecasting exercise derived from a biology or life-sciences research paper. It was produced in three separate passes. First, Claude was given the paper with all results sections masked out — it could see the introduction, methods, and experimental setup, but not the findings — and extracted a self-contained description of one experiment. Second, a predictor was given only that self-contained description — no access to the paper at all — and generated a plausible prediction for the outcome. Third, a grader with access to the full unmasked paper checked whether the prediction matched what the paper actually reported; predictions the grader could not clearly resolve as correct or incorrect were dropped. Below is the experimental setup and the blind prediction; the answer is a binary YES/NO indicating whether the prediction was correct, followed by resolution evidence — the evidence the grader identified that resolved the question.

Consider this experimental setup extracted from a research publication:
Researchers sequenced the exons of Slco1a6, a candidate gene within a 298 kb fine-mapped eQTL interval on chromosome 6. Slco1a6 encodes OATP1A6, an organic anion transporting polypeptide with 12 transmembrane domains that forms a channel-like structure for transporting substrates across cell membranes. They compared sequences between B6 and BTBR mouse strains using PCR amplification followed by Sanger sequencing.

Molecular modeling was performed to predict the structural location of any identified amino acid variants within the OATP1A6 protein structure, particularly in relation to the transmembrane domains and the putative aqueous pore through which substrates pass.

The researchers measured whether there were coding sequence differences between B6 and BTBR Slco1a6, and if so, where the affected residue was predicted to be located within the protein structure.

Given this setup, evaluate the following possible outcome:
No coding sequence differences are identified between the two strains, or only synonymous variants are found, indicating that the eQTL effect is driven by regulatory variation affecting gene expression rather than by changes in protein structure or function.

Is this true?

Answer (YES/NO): NO